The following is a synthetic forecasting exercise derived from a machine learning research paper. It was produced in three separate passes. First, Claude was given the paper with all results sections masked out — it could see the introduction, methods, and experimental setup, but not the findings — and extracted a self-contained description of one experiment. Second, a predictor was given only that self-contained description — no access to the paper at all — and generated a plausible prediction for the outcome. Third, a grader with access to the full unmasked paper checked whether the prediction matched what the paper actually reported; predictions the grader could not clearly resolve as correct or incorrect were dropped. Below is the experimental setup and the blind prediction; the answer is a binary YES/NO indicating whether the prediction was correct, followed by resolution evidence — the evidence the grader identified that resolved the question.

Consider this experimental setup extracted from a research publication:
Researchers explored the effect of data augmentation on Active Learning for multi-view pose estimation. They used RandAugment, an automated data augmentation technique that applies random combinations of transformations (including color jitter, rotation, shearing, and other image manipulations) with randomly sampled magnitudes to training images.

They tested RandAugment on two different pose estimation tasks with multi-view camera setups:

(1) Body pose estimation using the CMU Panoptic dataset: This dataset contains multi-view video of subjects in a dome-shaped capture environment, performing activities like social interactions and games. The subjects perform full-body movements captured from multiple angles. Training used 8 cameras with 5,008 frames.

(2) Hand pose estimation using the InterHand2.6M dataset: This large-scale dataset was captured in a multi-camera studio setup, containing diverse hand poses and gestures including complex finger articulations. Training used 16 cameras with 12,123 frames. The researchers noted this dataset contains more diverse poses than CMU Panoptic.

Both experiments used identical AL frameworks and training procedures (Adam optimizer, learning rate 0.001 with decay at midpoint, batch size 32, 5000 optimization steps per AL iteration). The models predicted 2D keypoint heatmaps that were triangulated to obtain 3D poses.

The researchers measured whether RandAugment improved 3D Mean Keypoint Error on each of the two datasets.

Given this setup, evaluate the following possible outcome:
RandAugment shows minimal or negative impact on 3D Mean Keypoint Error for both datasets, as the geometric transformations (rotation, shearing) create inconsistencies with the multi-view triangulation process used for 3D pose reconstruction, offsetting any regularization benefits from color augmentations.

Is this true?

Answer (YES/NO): NO